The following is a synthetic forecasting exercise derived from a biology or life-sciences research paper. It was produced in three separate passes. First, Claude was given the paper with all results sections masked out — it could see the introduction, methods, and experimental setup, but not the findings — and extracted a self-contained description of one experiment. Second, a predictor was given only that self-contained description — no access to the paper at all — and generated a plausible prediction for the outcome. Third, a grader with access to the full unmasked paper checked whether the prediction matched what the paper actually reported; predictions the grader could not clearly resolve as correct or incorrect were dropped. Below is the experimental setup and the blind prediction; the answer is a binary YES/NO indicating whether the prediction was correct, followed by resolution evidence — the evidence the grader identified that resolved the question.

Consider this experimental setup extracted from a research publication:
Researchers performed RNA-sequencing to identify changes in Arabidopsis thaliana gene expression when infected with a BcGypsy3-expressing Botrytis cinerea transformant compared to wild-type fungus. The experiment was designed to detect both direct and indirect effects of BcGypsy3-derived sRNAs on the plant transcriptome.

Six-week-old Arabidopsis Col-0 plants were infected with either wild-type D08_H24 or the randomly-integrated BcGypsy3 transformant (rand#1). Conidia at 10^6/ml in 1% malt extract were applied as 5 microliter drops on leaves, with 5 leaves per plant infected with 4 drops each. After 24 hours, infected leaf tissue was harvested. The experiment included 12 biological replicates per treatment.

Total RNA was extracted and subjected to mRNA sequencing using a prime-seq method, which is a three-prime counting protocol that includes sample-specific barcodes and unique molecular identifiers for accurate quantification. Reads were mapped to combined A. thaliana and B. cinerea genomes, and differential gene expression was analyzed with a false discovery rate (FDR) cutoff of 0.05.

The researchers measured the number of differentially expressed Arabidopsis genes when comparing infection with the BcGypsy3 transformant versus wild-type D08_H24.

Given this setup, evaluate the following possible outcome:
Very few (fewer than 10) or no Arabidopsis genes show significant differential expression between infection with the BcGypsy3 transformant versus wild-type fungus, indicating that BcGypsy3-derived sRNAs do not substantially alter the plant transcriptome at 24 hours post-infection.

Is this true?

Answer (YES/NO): NO